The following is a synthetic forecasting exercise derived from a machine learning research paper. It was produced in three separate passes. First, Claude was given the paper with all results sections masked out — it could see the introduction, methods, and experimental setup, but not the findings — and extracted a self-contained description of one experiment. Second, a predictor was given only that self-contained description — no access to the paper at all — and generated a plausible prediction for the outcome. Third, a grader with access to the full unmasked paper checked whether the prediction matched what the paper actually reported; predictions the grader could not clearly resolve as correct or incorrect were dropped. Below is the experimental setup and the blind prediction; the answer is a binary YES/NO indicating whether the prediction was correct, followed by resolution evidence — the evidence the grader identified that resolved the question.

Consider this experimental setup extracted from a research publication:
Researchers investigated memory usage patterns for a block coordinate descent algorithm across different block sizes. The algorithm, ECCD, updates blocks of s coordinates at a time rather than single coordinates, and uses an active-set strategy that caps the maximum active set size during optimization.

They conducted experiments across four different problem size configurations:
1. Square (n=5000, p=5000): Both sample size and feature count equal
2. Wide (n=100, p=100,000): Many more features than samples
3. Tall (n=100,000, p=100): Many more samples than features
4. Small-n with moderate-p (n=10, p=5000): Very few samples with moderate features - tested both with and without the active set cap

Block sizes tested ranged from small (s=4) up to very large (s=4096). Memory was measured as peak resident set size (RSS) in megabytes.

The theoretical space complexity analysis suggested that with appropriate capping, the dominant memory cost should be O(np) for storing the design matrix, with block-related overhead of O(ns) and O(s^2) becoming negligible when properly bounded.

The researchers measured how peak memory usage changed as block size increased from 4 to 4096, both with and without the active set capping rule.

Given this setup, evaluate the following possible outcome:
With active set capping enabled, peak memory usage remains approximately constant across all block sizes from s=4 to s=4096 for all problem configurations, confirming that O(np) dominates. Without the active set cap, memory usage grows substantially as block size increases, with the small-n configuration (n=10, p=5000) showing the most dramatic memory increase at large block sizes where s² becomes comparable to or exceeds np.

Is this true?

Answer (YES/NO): YES